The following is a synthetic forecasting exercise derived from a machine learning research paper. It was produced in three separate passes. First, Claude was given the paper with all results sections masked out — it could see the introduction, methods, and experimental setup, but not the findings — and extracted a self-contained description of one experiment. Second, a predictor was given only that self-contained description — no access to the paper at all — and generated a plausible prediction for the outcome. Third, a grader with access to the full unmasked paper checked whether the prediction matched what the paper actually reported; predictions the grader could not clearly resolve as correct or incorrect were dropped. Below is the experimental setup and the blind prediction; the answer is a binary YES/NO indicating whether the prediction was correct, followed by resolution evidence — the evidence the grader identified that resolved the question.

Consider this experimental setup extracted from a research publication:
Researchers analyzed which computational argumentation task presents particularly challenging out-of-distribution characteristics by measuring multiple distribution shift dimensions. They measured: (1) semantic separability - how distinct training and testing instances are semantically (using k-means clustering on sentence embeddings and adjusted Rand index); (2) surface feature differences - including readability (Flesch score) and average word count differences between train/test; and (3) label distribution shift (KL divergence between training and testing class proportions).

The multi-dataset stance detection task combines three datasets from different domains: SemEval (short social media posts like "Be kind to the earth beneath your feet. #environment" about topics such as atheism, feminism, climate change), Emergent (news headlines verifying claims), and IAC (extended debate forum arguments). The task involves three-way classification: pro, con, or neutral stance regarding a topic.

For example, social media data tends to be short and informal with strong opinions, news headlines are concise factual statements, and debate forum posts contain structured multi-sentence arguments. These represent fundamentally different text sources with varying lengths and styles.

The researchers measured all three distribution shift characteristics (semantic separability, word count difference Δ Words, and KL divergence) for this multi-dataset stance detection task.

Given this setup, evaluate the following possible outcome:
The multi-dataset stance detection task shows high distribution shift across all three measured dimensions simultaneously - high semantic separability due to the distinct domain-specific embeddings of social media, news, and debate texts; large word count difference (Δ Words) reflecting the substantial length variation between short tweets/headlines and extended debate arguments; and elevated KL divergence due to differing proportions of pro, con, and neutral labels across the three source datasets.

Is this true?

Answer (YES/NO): YES